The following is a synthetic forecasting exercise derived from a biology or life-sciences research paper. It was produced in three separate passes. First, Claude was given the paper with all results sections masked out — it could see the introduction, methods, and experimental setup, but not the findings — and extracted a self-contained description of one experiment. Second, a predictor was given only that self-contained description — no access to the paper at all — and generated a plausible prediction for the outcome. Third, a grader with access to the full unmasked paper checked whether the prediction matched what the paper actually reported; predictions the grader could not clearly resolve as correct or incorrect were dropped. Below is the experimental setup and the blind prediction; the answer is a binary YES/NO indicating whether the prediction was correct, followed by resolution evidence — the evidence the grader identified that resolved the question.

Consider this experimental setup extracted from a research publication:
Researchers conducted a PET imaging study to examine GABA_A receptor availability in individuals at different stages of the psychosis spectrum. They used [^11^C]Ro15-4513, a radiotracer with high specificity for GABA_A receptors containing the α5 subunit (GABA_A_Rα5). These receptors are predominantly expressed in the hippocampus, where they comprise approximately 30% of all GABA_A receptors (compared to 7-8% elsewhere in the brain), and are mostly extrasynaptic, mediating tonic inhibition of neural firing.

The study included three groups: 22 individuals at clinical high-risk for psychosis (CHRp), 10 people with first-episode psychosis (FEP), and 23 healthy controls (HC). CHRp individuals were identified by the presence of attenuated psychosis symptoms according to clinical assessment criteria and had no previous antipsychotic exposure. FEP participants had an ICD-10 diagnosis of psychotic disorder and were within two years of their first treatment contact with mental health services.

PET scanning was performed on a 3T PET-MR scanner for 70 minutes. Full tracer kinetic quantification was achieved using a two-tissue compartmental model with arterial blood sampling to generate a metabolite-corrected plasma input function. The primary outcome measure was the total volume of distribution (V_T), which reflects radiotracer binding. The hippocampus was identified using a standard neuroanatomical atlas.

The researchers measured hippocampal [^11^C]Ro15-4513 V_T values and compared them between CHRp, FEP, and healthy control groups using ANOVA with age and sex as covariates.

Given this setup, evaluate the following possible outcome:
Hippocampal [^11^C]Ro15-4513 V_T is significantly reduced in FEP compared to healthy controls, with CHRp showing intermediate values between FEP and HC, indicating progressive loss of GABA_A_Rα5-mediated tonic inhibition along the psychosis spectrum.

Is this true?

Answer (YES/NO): NO